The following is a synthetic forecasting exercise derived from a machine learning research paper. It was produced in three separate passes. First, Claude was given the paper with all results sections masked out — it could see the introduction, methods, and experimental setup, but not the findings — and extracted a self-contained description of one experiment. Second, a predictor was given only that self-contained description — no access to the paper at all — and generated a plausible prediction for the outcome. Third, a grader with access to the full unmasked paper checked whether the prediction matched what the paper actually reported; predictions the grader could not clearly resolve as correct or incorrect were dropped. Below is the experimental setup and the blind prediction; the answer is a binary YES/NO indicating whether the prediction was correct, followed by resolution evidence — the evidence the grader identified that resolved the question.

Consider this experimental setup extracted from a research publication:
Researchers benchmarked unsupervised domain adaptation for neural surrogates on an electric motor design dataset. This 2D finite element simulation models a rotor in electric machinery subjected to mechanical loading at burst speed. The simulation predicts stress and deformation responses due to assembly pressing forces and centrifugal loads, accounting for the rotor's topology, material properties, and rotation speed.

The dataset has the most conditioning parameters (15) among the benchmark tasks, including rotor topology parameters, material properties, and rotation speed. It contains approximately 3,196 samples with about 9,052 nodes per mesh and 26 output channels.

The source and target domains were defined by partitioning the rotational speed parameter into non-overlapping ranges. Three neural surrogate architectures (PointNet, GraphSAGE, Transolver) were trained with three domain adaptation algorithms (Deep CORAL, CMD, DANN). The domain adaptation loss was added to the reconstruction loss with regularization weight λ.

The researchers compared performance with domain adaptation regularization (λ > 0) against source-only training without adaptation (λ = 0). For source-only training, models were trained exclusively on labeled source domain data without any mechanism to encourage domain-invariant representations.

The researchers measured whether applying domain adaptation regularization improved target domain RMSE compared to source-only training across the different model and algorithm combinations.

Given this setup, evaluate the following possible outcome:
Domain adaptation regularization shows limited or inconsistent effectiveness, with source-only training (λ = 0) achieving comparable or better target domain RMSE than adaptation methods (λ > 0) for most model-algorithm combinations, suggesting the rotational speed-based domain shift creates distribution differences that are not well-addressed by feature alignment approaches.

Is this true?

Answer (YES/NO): NO